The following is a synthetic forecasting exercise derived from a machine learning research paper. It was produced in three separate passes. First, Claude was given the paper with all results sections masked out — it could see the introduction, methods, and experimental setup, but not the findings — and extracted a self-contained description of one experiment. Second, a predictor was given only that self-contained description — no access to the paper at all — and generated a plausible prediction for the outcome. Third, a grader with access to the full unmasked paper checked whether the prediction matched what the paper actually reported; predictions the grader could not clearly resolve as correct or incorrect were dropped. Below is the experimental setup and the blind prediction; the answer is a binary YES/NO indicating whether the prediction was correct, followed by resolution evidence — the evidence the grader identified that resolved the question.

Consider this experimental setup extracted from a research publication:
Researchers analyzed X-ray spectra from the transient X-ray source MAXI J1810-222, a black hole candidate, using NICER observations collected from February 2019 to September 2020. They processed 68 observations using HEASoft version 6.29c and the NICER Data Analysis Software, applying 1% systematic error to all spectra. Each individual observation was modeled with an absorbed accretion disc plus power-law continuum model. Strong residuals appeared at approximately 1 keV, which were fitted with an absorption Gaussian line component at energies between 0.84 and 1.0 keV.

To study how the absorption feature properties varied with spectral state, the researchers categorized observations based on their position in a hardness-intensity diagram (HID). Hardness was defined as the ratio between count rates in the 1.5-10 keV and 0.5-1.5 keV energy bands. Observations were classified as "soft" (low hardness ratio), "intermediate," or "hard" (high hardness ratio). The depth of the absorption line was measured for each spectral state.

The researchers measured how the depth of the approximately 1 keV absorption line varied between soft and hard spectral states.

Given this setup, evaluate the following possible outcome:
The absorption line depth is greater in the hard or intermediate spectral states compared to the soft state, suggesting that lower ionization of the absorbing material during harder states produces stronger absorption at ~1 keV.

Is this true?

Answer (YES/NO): NO